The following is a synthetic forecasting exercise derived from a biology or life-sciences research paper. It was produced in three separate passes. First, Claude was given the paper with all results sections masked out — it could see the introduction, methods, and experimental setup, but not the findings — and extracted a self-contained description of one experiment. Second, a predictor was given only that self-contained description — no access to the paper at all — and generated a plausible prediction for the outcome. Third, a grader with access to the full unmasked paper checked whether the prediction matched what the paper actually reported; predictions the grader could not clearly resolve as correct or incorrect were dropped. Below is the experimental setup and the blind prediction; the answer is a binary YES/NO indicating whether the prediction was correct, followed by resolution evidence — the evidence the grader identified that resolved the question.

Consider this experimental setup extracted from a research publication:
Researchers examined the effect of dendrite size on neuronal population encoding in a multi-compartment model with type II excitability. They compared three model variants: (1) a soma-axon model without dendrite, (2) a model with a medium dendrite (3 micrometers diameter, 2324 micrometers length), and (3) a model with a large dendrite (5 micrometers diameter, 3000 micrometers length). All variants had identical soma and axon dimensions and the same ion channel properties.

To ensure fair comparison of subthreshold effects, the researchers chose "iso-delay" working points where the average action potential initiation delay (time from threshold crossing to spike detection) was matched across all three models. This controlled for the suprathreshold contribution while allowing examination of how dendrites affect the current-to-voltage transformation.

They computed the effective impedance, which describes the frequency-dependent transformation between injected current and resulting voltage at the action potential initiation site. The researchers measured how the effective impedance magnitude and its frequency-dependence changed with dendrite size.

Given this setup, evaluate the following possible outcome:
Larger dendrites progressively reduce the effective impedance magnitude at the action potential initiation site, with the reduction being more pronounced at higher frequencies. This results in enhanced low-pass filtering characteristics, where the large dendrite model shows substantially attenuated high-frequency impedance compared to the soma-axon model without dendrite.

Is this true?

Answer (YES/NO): NO